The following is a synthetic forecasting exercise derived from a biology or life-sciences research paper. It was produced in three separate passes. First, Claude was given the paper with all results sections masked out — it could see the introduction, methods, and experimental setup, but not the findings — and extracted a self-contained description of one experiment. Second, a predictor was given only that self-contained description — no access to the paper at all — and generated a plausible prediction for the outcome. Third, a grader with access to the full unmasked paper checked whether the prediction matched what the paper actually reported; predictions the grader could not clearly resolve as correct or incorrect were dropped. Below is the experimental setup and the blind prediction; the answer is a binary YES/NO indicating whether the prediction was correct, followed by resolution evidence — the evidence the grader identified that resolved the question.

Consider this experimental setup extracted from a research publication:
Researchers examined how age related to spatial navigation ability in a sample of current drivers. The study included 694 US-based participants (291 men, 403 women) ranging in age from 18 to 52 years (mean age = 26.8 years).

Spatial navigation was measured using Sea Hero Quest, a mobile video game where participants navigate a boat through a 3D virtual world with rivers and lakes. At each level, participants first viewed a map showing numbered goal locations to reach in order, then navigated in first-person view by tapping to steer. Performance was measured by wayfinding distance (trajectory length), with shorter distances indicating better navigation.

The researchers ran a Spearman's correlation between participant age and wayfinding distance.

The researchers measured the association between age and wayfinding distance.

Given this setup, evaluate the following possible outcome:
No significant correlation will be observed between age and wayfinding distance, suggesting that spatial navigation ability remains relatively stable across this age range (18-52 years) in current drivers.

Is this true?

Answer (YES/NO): YES